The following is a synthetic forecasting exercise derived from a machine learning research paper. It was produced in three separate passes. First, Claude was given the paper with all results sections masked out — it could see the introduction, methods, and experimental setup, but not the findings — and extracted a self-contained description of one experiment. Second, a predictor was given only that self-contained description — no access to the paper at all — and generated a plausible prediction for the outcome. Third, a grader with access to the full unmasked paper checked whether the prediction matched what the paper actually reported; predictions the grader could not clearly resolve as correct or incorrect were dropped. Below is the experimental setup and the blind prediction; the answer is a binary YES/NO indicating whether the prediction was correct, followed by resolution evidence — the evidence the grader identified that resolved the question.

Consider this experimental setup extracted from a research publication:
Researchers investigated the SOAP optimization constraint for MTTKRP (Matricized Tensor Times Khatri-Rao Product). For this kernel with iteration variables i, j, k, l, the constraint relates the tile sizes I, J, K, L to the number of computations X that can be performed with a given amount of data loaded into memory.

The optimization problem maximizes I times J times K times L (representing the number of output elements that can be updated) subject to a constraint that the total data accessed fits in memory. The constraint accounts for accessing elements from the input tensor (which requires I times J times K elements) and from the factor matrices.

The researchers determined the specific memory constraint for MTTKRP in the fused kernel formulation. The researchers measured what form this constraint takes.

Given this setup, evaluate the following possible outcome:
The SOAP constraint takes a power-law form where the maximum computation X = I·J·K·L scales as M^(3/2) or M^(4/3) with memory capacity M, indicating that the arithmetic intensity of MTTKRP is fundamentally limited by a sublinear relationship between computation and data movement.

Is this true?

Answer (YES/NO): NO